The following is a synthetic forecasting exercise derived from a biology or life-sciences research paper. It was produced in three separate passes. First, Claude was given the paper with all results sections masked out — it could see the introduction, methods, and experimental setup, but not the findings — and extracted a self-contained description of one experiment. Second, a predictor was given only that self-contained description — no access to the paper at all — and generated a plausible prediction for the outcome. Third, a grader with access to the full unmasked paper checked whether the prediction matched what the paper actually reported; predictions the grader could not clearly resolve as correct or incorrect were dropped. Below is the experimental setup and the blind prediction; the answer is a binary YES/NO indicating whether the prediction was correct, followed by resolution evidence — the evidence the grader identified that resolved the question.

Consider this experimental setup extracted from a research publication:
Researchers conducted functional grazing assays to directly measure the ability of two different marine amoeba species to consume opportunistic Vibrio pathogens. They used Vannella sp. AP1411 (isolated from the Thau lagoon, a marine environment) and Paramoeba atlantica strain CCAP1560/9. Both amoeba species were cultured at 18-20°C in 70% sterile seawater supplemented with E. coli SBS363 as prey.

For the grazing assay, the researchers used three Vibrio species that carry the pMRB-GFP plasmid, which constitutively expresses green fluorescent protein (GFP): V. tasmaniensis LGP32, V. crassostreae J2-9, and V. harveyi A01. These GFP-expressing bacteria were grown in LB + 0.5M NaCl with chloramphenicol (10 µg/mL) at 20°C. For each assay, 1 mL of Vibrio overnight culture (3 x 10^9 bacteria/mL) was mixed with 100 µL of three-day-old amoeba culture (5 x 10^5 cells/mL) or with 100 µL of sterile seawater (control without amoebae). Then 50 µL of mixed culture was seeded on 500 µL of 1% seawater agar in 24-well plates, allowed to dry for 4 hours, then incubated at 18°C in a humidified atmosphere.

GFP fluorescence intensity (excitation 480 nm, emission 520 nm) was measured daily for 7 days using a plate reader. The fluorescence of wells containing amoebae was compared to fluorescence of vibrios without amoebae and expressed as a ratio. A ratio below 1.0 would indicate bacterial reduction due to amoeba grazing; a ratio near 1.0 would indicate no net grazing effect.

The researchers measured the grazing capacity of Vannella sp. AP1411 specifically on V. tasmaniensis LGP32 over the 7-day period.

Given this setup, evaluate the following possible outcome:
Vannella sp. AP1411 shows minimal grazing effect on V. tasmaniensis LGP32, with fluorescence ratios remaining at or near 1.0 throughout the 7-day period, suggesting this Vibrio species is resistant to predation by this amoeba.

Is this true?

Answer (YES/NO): YES